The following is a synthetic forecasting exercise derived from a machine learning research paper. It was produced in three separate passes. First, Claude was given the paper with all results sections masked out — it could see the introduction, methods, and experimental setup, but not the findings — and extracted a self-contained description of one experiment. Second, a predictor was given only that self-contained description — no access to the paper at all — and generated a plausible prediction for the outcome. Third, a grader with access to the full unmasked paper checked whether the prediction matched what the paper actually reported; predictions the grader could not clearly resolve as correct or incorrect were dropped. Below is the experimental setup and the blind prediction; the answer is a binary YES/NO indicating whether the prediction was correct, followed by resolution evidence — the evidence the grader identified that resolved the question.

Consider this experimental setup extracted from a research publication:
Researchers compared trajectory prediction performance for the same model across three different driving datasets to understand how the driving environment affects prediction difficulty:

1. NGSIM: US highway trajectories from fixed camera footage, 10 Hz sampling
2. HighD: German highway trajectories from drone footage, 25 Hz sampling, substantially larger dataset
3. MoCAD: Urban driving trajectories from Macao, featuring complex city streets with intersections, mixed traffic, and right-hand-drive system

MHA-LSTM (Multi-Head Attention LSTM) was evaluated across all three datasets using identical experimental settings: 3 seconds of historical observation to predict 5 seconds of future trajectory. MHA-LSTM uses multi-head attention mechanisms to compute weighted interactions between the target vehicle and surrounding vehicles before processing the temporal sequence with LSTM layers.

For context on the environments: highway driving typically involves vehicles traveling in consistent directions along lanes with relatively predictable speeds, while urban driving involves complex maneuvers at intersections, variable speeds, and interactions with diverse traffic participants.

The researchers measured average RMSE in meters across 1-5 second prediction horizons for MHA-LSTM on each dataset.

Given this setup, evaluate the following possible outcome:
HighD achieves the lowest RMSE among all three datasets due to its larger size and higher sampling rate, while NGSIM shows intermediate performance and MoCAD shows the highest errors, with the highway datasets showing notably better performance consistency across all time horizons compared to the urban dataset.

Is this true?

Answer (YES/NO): YES